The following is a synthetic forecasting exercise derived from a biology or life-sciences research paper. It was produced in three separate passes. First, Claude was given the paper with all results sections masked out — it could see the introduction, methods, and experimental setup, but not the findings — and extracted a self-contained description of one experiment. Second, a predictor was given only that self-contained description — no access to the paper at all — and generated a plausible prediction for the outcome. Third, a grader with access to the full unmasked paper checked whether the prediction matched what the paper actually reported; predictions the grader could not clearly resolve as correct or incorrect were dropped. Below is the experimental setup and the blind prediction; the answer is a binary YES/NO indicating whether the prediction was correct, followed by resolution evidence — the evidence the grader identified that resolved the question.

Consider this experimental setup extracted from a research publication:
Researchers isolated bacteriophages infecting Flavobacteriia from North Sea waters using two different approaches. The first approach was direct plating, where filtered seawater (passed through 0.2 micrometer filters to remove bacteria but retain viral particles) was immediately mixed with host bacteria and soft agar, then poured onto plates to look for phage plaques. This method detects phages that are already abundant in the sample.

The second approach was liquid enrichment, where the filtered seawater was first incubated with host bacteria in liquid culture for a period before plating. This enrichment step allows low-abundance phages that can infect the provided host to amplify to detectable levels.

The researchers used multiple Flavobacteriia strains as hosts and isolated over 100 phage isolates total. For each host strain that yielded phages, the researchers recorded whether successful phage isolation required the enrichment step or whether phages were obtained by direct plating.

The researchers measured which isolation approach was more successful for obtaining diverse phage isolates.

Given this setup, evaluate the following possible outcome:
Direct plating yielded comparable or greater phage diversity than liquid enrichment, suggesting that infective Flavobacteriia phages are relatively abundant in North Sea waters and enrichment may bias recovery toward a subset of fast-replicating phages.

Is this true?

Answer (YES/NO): NO